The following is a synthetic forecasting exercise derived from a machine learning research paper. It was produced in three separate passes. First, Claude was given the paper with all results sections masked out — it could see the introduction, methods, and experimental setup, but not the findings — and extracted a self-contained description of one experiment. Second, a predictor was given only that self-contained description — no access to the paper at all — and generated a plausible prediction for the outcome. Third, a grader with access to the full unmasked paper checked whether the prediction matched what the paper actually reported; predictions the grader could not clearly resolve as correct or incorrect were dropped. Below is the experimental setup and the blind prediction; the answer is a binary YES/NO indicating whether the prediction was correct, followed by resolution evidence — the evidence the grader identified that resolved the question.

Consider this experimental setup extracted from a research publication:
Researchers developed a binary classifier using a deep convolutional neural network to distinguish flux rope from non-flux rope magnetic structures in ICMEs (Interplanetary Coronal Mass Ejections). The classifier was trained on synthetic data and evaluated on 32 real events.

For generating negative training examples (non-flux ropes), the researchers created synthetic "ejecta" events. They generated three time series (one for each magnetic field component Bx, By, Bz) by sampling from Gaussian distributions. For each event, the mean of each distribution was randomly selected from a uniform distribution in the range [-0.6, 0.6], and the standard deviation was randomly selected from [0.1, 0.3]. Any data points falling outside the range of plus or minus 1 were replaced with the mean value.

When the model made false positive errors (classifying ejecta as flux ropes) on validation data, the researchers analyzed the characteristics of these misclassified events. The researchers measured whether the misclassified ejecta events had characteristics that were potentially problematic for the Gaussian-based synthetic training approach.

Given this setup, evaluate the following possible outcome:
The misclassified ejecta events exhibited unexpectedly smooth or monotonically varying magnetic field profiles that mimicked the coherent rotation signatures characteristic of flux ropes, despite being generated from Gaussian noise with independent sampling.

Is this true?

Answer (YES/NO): NO